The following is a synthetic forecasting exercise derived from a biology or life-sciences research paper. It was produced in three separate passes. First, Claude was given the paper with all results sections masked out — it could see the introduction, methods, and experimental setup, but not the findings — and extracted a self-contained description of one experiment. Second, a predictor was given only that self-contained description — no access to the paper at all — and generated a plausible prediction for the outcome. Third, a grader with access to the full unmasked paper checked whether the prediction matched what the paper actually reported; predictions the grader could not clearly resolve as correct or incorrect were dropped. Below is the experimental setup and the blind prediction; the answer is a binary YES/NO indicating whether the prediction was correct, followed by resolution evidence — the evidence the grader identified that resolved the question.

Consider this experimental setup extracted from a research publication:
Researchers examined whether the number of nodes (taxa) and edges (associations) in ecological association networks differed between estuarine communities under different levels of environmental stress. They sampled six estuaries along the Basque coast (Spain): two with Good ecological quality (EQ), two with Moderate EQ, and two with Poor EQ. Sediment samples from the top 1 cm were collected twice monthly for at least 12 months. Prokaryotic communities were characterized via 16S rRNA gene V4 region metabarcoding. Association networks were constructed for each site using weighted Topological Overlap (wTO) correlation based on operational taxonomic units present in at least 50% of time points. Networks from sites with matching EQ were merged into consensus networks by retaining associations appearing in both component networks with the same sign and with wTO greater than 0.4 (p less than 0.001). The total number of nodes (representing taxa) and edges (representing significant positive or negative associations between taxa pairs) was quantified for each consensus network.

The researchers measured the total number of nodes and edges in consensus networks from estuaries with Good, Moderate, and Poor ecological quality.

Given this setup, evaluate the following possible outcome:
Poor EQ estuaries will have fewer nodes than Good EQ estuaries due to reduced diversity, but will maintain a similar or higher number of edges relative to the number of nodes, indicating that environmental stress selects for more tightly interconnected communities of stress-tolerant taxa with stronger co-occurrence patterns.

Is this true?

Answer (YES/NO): NO